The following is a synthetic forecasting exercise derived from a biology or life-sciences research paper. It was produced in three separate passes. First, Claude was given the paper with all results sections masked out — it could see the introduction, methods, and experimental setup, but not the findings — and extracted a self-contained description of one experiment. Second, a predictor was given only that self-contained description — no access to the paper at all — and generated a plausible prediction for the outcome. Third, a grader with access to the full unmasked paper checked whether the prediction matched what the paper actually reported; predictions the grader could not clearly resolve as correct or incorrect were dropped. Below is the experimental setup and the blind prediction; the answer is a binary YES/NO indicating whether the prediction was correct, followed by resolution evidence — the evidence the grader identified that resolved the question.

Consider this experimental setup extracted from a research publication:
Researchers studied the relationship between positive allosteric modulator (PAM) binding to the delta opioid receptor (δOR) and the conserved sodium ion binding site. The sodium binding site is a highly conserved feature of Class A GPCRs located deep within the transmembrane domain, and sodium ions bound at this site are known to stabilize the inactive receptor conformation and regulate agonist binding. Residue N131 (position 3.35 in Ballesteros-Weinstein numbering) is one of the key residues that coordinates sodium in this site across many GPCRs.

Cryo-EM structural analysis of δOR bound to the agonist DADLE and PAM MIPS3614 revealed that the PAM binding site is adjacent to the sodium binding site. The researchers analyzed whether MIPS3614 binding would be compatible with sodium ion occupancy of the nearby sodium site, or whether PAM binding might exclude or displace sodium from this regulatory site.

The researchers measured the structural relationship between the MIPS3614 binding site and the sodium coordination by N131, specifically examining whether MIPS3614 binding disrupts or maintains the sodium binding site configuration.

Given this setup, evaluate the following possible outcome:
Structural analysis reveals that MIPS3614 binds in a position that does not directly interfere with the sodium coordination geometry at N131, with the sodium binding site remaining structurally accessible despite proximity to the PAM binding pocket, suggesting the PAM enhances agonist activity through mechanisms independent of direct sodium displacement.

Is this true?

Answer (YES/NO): NO